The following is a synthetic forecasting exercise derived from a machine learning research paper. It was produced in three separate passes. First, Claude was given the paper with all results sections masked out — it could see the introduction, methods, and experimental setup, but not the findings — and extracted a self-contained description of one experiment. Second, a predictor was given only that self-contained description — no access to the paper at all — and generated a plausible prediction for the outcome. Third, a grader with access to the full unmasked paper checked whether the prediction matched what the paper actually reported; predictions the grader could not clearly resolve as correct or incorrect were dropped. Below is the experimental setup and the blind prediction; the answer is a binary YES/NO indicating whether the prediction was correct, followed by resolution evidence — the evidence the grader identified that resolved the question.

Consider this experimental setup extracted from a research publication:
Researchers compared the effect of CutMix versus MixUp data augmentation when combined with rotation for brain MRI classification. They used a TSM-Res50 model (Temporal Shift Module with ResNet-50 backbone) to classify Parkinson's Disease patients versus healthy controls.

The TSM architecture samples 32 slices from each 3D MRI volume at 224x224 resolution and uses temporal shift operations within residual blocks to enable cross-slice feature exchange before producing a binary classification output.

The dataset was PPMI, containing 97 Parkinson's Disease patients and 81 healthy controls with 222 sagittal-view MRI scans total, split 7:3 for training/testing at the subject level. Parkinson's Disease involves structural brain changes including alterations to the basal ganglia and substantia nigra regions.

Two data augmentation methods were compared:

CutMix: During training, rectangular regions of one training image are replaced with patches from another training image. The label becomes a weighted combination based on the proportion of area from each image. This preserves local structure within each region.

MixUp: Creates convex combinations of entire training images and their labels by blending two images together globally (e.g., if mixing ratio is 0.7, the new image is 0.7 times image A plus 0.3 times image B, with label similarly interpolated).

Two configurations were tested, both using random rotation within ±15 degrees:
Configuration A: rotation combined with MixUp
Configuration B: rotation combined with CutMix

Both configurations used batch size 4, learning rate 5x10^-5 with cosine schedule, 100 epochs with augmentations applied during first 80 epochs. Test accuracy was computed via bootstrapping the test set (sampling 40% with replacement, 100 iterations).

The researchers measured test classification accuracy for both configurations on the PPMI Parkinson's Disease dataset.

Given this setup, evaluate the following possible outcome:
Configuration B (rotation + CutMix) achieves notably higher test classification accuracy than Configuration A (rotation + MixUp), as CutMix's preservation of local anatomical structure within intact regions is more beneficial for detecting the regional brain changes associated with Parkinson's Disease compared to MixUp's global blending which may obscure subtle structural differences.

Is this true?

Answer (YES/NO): YES